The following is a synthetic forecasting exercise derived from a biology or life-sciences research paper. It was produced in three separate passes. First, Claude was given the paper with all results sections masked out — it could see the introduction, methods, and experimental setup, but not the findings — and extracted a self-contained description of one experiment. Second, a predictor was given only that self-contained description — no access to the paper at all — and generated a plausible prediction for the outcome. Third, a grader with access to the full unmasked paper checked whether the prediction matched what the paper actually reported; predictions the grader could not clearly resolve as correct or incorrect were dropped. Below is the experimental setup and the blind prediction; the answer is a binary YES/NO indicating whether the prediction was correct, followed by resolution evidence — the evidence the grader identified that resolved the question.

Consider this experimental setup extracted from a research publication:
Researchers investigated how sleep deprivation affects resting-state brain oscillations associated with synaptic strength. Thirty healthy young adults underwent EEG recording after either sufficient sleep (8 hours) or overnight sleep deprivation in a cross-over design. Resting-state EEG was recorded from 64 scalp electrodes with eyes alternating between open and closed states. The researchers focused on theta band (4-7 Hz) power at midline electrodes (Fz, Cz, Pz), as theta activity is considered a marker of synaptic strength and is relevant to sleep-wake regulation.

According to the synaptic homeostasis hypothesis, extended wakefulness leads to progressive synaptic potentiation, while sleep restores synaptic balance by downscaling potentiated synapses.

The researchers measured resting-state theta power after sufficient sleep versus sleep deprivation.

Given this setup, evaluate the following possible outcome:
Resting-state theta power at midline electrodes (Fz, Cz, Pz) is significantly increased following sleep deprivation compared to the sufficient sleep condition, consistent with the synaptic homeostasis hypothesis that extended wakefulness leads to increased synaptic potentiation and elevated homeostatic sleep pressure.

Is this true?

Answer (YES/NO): YES